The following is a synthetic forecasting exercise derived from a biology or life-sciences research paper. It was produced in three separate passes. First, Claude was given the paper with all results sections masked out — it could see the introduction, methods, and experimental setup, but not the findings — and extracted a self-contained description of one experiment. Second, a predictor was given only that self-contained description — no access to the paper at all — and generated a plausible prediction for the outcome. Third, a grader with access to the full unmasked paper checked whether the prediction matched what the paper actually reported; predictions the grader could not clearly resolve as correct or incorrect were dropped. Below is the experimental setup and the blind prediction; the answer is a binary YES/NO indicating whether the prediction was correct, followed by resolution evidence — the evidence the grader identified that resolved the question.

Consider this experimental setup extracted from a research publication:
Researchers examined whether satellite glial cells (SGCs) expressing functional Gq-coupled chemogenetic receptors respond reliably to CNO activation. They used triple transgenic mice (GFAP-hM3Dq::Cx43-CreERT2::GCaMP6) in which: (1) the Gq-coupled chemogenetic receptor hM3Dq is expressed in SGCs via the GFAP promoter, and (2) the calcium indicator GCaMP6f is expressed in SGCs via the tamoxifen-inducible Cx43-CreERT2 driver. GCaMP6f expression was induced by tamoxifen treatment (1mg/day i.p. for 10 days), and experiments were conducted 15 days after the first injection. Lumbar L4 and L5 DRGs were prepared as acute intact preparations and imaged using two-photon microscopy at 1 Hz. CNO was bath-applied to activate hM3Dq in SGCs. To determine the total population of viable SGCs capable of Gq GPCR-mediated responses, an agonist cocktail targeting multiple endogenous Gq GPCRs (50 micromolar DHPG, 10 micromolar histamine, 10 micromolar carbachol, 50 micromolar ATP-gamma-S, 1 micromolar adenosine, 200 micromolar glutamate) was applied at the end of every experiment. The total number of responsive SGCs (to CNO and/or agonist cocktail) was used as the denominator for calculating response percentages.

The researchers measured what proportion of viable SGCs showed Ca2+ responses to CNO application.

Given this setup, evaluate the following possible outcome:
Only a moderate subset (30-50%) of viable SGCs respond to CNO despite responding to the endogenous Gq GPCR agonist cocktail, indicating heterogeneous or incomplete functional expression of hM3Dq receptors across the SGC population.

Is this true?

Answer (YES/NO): NO